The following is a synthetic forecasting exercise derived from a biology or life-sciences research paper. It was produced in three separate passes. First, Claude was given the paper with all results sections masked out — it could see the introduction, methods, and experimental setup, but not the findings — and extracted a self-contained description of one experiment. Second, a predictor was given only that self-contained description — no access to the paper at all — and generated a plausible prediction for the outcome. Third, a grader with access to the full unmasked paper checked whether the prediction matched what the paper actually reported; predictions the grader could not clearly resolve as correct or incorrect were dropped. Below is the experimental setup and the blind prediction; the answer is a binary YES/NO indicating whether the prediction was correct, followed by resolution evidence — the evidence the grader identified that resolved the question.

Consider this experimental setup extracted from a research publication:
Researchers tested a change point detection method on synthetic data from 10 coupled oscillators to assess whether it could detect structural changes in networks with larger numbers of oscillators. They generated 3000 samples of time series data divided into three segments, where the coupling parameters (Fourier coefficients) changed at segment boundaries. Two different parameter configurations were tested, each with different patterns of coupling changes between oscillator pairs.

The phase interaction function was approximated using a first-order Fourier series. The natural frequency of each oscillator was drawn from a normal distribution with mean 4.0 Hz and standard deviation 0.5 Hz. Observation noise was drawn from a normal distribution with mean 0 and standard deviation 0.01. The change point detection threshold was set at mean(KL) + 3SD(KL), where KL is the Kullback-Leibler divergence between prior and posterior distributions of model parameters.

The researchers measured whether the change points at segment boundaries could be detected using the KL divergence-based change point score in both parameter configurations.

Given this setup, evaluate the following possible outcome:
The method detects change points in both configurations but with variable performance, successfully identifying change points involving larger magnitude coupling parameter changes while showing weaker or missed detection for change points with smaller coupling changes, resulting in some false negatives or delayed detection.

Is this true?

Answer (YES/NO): NO